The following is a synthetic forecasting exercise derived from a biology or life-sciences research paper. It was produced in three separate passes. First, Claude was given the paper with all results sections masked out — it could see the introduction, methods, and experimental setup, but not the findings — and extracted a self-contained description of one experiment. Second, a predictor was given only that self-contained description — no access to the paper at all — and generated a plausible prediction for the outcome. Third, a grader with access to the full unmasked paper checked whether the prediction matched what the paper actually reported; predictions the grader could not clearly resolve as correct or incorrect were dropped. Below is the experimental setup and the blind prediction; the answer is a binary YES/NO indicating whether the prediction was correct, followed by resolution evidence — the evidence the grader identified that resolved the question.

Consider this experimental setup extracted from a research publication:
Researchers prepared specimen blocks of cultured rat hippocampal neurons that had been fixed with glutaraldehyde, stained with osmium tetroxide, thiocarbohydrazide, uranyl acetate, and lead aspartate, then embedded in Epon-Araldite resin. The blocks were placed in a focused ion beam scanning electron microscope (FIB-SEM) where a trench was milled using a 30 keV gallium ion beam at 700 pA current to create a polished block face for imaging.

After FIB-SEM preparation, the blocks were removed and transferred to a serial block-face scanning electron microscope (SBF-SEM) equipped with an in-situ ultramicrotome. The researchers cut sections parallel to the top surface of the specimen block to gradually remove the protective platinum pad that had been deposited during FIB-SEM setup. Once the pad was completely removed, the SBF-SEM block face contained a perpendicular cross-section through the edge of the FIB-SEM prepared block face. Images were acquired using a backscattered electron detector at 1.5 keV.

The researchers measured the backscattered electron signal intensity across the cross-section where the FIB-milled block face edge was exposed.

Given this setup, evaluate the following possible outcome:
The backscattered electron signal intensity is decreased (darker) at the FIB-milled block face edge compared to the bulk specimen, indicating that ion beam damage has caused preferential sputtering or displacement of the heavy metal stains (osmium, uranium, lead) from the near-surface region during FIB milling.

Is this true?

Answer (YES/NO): NO